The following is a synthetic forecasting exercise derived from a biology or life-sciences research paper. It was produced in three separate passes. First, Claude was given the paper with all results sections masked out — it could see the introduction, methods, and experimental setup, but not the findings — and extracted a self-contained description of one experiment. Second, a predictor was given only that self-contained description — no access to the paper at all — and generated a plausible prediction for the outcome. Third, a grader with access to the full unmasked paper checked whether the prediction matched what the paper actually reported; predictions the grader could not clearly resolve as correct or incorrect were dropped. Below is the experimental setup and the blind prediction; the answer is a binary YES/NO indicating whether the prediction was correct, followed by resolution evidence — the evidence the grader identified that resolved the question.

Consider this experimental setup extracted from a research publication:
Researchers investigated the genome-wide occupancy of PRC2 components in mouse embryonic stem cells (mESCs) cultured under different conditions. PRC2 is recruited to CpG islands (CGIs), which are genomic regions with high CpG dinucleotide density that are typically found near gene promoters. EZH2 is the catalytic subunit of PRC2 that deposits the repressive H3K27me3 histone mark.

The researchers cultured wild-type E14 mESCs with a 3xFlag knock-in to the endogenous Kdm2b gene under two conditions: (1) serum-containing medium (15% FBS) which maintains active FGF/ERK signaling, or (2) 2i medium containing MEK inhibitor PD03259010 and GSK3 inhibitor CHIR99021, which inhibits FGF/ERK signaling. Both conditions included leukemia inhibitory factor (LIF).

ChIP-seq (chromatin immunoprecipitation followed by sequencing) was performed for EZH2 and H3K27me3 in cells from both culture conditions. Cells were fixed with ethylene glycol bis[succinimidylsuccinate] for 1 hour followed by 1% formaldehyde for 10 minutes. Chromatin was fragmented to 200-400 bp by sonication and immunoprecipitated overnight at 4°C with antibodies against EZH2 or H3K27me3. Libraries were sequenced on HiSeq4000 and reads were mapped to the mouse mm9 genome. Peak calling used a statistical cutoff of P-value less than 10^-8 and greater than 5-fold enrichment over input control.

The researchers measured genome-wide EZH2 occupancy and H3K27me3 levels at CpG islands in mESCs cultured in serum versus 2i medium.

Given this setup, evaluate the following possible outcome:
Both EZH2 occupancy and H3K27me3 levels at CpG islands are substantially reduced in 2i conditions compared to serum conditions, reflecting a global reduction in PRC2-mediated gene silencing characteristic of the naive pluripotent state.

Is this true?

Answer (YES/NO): YES